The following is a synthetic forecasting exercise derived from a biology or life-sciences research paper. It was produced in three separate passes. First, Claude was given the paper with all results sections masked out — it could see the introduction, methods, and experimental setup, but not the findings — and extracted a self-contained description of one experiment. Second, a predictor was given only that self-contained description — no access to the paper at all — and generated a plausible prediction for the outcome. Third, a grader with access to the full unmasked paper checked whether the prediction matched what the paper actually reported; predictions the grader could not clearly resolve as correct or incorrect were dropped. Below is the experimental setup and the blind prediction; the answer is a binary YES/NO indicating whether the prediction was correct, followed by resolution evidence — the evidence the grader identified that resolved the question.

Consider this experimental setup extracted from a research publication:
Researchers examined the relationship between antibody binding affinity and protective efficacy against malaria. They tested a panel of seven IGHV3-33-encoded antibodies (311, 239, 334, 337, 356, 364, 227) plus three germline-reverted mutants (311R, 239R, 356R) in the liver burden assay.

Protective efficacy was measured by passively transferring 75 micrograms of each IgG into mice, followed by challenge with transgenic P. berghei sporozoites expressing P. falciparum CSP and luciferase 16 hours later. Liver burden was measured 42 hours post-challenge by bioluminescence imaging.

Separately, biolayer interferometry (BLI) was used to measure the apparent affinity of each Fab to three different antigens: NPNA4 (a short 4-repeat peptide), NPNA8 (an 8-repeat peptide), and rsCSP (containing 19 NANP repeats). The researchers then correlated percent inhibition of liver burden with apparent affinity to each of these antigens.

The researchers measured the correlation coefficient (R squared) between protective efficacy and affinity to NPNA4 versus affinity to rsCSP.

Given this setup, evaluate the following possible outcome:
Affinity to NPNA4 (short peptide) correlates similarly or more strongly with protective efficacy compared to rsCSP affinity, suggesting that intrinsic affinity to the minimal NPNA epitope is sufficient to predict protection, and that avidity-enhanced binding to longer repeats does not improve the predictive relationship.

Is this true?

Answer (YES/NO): NO